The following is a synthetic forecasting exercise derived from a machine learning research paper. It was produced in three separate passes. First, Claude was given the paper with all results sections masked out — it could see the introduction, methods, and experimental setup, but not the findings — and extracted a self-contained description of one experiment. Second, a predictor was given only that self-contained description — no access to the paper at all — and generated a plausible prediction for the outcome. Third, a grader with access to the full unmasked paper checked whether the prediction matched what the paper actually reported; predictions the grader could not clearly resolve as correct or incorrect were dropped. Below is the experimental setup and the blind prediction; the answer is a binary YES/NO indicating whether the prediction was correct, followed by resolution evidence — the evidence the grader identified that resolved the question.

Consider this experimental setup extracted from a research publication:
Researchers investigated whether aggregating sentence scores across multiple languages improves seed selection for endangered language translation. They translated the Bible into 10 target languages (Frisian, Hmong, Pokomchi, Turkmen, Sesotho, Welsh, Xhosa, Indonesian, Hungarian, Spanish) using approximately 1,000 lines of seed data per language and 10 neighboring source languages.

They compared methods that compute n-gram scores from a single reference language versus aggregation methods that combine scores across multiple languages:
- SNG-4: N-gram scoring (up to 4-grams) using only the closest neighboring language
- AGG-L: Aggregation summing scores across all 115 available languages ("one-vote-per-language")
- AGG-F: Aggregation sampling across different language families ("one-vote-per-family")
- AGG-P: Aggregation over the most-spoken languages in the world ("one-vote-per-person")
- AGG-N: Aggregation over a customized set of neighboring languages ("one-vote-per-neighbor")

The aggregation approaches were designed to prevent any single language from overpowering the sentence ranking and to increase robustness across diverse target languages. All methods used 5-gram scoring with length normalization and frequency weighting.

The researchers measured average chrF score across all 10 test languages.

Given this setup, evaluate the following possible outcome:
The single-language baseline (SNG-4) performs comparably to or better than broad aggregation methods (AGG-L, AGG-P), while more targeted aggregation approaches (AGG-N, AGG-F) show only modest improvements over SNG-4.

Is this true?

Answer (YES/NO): NO